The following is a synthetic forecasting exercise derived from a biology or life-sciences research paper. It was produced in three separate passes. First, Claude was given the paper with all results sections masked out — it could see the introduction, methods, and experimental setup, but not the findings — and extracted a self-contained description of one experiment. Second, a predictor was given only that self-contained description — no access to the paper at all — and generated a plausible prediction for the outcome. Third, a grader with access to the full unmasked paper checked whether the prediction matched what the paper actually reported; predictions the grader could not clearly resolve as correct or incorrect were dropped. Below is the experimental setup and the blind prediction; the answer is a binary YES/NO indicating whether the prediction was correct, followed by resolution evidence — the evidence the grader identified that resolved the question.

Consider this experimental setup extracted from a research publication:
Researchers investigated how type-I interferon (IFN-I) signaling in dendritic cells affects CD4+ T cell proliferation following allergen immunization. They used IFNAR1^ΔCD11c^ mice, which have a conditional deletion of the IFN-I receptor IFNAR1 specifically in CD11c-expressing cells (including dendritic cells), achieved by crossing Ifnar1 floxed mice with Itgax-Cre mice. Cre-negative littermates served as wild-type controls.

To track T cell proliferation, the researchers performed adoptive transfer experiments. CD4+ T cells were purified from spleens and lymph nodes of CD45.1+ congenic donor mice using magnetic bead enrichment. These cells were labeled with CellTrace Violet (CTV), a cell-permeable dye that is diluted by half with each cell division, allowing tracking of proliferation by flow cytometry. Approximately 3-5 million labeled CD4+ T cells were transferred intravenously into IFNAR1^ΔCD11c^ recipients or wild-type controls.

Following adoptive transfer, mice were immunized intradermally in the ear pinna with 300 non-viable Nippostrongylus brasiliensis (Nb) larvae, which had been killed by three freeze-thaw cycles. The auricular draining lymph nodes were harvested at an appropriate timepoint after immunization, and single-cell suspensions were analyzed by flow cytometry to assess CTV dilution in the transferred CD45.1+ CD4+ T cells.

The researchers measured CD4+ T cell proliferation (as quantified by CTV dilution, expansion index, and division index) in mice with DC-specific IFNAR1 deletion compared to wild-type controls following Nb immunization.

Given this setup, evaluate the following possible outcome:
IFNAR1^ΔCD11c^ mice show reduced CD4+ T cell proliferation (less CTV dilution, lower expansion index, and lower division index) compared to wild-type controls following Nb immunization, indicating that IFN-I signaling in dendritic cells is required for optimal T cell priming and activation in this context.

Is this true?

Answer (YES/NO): NO